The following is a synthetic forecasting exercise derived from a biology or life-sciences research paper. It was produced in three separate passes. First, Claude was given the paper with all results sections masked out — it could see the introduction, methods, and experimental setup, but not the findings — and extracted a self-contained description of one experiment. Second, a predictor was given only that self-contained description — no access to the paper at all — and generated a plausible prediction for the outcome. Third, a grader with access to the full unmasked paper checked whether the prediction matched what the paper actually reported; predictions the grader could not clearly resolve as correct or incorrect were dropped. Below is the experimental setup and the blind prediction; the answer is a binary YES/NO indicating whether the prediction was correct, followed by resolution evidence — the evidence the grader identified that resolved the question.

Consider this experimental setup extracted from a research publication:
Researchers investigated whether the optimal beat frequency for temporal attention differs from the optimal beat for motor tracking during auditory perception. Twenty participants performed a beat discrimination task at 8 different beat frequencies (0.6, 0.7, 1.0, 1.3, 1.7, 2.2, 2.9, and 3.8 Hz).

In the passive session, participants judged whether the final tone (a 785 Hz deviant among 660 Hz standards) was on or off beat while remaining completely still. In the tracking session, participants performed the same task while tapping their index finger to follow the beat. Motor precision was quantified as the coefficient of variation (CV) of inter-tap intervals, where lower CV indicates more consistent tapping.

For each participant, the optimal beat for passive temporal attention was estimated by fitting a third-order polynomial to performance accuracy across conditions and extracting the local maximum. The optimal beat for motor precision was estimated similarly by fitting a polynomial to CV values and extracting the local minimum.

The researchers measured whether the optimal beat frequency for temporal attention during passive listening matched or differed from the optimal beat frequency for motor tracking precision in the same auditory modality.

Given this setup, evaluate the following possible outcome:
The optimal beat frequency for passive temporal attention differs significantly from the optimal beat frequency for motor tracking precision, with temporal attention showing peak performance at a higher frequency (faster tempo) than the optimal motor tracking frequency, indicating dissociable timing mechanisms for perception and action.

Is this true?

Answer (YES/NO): NO